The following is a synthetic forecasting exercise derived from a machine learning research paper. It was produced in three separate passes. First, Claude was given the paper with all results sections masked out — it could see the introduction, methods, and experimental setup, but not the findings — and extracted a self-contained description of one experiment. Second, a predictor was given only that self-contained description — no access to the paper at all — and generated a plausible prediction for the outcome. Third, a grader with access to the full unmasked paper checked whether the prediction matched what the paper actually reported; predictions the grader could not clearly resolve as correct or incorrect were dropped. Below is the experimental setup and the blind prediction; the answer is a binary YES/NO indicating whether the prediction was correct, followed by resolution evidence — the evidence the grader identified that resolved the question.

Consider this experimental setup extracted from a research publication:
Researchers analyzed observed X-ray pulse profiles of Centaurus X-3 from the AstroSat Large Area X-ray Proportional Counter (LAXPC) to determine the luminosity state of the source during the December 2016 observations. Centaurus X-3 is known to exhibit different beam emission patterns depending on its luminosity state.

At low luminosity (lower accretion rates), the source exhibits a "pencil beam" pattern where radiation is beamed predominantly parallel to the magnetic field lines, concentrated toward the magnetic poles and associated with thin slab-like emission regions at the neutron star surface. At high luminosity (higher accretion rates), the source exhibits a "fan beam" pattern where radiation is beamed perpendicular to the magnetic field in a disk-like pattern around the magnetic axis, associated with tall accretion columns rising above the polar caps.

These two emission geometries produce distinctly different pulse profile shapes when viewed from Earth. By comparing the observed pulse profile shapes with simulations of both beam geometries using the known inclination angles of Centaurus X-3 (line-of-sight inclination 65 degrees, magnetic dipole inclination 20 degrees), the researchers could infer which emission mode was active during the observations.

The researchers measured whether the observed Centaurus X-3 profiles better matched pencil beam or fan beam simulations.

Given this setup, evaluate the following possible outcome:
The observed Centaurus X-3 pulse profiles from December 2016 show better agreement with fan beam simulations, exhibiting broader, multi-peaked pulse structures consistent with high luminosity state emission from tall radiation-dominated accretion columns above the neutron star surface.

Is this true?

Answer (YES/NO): NO